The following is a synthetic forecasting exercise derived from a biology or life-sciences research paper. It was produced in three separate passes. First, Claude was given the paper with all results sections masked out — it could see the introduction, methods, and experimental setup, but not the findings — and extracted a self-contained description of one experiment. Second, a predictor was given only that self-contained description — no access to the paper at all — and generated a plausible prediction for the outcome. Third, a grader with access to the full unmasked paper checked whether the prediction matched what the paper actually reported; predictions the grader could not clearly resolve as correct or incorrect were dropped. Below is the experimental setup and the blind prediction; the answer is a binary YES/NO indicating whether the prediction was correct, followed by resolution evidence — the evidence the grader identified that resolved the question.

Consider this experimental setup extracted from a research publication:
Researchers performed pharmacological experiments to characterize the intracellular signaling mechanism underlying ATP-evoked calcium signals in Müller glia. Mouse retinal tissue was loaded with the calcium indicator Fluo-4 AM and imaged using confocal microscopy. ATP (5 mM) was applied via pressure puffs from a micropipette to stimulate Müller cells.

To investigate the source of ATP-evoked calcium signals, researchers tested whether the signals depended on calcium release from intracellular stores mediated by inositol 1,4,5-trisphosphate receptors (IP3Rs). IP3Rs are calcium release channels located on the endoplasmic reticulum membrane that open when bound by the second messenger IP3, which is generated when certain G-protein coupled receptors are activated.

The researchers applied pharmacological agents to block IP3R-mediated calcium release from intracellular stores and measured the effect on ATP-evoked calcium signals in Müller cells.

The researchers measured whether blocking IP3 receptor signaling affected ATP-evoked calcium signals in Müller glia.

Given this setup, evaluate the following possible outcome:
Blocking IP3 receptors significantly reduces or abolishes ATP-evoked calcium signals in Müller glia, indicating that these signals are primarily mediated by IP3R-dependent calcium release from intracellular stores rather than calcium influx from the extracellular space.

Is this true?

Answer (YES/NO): YES